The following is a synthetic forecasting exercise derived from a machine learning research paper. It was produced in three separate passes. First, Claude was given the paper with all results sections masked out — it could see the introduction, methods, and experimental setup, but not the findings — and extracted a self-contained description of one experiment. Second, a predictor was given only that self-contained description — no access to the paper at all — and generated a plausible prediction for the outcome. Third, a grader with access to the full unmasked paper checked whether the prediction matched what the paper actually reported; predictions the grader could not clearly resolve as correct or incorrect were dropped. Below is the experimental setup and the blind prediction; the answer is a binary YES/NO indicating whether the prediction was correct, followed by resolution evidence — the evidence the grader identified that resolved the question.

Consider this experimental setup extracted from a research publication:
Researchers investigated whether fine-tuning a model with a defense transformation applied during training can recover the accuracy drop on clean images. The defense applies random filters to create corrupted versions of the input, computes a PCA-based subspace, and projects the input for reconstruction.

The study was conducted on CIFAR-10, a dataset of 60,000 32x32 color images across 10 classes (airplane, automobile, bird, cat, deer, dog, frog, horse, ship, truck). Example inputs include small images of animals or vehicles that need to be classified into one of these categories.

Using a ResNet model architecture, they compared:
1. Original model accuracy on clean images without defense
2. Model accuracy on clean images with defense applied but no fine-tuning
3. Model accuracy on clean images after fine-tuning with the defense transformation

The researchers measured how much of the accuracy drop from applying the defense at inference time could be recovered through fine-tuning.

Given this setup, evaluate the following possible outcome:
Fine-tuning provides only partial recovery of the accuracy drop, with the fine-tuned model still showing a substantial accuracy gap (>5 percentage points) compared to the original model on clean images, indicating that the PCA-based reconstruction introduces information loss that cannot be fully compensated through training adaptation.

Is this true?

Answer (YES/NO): YES